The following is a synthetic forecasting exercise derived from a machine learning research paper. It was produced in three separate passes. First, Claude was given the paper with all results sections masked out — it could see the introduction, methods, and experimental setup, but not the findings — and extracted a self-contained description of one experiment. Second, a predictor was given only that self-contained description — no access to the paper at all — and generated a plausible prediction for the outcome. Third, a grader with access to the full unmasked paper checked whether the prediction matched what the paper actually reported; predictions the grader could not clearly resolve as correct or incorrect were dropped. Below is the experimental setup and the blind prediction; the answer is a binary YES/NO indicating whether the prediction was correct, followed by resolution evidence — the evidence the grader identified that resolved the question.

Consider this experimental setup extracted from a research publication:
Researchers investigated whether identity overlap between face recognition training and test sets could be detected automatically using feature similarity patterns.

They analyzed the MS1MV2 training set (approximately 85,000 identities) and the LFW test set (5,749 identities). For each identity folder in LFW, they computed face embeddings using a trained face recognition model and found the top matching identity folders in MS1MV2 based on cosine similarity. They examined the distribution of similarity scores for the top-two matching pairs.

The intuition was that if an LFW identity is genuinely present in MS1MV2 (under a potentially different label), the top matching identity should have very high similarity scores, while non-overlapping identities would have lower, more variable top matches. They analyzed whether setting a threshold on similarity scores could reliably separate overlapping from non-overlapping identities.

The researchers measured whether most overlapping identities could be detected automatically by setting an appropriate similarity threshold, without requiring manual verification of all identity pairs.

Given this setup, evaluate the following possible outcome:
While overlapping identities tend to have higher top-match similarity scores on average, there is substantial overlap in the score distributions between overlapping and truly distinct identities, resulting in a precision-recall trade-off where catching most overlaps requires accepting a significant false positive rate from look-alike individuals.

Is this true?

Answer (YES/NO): NO